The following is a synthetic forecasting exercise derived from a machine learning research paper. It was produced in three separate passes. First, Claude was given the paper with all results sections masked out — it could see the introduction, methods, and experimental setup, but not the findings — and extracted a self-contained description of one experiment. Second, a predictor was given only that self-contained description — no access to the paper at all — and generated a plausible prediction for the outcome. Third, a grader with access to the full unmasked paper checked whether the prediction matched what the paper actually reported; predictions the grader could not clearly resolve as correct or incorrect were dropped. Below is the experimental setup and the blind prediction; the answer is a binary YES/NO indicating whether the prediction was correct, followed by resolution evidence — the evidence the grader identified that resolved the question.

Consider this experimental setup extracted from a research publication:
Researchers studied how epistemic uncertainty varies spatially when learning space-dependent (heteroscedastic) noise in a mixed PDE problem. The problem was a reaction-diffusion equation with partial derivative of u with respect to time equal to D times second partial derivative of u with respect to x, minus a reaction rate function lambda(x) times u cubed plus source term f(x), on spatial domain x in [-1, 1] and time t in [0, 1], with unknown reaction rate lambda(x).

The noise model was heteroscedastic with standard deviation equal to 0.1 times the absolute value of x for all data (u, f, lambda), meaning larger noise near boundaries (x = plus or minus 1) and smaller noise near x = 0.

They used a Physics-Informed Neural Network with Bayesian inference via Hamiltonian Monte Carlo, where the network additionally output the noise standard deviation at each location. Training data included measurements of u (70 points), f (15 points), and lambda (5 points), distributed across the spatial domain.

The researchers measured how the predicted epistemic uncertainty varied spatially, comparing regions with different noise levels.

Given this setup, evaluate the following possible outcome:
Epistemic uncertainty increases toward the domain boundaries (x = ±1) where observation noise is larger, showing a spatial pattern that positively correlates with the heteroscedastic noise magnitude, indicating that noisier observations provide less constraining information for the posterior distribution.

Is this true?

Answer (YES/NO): YES